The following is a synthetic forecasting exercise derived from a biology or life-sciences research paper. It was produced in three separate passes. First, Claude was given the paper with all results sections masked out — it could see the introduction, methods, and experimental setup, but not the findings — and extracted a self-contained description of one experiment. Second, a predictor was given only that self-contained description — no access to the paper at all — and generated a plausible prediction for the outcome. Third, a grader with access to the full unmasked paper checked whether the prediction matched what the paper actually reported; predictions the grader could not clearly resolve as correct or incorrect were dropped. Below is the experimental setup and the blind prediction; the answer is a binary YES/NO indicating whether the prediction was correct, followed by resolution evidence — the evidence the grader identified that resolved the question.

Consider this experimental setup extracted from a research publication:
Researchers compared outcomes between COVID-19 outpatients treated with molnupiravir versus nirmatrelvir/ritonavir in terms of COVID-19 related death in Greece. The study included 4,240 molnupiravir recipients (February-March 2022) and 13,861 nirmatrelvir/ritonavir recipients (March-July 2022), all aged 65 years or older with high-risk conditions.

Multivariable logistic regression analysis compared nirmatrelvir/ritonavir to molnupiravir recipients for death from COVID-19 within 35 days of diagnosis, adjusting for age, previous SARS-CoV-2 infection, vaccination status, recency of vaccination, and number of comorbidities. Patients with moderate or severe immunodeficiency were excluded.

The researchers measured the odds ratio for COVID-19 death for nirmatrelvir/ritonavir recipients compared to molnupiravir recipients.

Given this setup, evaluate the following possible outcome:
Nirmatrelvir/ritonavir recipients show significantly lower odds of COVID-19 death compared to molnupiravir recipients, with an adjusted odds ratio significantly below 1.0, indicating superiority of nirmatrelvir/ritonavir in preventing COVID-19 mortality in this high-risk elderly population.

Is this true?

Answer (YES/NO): NO